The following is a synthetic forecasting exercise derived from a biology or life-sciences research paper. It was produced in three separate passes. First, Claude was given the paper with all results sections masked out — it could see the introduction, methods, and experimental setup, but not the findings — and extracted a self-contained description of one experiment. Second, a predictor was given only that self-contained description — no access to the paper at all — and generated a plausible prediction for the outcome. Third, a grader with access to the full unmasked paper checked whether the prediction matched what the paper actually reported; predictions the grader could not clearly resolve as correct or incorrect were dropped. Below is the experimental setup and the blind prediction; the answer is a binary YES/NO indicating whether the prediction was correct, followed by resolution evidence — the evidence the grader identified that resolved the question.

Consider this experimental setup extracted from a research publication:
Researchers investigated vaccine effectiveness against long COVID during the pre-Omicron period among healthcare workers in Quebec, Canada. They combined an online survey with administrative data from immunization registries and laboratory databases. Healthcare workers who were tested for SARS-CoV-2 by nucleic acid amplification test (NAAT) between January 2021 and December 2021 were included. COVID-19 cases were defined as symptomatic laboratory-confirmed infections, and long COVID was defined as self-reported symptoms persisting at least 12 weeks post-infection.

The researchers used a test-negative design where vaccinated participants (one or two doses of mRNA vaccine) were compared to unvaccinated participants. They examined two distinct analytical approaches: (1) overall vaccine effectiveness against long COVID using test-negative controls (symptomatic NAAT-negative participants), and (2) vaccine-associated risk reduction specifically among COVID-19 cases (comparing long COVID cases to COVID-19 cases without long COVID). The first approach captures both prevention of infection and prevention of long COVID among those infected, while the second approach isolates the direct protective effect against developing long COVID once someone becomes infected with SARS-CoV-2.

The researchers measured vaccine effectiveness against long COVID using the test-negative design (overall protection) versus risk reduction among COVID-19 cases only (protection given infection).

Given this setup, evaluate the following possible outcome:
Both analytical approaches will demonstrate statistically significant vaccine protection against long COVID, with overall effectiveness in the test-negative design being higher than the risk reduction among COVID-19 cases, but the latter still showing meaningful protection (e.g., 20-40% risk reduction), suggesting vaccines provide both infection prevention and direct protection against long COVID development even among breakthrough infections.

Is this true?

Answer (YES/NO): NO